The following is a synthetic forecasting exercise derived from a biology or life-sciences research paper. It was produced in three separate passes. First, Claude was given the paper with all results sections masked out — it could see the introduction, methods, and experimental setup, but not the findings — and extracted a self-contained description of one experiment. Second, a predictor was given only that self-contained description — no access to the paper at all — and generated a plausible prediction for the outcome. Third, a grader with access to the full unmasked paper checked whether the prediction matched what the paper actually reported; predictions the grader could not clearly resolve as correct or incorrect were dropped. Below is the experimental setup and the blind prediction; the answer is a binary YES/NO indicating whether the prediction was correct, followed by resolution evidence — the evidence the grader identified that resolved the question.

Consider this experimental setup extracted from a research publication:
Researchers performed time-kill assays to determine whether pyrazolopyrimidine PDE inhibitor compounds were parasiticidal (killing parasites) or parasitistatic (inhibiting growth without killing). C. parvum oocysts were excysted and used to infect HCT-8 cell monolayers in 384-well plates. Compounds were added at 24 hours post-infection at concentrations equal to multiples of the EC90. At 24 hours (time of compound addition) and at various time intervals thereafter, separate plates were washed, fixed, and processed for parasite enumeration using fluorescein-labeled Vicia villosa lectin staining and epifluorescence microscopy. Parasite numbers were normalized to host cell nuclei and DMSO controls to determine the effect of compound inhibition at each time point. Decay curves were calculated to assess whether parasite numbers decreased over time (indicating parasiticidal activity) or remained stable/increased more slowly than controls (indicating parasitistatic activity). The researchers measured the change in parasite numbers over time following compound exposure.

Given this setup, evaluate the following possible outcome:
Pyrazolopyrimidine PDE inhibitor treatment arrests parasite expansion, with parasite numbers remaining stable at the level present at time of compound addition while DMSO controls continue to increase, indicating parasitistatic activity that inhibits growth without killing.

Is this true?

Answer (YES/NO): NO